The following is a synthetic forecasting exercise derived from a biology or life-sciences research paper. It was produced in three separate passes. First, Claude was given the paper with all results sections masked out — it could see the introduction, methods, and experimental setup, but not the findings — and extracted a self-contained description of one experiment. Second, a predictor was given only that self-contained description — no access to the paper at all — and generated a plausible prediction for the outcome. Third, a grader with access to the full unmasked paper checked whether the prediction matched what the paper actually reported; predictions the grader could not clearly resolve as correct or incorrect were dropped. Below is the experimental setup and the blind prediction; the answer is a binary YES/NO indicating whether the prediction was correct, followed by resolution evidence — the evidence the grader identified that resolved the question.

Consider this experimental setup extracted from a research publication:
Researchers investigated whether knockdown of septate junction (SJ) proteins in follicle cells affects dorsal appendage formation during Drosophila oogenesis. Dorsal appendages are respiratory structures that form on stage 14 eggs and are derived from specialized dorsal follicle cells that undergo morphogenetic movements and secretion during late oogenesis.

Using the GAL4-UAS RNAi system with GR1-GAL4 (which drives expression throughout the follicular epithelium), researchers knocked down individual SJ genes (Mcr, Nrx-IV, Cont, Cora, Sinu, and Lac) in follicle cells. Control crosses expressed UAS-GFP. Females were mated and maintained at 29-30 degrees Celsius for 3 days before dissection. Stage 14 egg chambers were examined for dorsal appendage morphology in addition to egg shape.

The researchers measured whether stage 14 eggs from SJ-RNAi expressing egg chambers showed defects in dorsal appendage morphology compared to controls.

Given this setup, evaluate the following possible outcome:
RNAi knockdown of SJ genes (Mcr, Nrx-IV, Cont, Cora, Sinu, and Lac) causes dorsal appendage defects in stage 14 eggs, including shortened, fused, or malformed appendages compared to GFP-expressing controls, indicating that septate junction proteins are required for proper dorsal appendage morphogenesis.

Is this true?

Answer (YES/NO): NO